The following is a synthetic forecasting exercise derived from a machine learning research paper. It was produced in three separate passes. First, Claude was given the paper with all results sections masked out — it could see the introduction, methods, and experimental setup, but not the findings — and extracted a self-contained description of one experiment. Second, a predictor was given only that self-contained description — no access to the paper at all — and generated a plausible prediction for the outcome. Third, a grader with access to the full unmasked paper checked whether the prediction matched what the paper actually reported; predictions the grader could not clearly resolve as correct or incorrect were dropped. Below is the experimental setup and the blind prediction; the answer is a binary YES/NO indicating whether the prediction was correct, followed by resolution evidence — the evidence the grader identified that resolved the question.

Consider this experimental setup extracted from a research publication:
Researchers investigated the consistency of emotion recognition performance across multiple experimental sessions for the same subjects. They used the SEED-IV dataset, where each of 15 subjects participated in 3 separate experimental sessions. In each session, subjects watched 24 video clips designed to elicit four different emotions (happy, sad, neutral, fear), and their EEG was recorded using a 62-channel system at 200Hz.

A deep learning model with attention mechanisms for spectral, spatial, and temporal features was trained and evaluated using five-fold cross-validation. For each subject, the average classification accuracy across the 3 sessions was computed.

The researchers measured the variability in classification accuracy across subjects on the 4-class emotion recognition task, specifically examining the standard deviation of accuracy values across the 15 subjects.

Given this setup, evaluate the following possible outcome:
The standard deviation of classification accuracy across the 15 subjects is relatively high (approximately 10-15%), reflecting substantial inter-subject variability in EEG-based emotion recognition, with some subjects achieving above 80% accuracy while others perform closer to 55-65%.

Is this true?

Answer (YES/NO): NO